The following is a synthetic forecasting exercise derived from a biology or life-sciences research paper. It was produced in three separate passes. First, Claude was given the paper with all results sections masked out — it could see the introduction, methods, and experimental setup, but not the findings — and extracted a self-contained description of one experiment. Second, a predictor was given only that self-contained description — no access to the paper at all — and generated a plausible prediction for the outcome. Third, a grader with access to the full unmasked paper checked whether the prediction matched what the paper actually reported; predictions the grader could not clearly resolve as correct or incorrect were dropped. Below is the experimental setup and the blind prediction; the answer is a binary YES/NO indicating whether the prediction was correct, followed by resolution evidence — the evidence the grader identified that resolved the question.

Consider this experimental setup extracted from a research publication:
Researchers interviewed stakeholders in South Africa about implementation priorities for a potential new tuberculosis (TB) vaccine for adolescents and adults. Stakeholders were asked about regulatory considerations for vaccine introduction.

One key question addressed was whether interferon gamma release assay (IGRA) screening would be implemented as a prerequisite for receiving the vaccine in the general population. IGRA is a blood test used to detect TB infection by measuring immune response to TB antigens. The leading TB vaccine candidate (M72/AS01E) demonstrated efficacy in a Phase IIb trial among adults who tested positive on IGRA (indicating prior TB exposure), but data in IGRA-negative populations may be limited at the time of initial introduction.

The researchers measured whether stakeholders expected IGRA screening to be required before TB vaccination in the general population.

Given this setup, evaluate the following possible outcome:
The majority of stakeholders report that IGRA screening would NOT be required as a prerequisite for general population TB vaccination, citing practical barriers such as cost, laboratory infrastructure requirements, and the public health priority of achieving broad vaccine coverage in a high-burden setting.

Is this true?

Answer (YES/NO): YES